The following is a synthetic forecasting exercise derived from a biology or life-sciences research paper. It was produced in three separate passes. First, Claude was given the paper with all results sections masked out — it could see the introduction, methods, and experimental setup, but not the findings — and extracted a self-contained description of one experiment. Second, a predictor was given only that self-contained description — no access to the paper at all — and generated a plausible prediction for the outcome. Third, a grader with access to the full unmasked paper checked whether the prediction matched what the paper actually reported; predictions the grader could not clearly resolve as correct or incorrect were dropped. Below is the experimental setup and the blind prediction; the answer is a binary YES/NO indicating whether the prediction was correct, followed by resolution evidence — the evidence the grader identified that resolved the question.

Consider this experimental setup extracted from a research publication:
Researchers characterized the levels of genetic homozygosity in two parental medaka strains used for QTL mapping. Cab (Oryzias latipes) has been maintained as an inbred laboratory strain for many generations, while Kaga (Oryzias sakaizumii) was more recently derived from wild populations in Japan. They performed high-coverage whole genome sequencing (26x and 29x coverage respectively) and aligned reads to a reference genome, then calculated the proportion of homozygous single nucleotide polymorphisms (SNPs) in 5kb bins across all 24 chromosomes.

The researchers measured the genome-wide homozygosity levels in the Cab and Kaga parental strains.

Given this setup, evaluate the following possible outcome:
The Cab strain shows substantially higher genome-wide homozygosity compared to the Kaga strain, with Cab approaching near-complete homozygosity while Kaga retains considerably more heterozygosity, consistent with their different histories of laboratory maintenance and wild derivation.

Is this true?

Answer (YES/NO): YES